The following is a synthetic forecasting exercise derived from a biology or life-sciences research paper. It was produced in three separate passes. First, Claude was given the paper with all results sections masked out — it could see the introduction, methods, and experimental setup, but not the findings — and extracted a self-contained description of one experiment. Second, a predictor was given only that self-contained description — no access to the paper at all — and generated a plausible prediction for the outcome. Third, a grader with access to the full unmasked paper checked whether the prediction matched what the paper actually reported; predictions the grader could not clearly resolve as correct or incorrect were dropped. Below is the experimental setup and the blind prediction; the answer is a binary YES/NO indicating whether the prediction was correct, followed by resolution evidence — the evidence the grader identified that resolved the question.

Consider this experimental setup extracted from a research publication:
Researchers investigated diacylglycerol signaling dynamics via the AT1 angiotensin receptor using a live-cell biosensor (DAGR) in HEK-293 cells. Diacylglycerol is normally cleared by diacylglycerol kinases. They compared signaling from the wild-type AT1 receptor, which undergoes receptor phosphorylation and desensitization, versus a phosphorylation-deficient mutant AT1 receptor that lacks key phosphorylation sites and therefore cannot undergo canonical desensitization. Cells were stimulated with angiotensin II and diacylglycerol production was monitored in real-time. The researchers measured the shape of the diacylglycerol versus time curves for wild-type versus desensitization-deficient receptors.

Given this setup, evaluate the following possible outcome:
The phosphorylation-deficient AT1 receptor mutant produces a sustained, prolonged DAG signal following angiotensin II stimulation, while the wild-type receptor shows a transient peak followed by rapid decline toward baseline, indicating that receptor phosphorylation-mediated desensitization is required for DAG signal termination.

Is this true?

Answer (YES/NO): YES